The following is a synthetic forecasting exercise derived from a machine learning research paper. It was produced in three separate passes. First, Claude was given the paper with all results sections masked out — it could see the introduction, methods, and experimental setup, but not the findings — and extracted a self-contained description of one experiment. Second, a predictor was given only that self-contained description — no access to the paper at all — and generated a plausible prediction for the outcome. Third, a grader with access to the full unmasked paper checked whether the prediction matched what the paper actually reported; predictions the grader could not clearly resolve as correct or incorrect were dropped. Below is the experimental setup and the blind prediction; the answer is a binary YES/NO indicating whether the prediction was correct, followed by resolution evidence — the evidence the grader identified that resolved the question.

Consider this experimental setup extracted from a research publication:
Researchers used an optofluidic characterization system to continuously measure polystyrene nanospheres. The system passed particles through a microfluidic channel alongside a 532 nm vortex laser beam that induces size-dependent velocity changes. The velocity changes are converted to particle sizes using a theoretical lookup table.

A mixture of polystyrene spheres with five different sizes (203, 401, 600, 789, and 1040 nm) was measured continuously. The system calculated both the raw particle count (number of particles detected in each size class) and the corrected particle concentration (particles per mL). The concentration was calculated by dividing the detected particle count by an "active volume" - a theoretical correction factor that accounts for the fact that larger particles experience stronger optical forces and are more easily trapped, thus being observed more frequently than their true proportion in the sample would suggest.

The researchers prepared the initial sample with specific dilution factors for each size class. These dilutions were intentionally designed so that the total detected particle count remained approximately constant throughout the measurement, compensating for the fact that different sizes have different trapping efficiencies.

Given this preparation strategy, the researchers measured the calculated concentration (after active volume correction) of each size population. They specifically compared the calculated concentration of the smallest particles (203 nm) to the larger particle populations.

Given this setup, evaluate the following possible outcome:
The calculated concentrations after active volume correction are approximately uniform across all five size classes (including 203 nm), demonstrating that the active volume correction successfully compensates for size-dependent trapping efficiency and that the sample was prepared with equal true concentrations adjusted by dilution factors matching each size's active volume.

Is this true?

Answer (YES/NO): NO